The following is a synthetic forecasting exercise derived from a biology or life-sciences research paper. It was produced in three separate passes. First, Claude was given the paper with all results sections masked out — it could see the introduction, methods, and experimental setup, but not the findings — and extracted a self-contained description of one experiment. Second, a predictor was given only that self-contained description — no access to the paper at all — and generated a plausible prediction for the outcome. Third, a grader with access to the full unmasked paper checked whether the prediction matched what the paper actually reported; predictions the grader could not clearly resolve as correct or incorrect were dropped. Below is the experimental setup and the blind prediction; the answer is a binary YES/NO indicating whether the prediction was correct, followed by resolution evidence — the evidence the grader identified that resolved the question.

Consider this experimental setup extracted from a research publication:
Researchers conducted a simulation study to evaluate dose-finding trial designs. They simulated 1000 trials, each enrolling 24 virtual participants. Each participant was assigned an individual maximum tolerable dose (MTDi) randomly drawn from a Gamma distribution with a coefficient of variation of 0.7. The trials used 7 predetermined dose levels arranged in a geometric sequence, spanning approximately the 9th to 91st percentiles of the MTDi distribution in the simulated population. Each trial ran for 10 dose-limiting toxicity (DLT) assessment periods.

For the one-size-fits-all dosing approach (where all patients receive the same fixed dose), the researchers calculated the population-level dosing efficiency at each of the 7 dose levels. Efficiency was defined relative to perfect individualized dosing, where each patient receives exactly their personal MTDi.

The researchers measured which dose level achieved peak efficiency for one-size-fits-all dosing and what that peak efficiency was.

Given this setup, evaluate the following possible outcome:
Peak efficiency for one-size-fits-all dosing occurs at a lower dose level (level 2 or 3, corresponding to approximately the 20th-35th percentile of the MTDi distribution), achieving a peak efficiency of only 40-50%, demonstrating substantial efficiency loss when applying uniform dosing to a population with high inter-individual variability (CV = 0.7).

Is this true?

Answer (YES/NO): NO